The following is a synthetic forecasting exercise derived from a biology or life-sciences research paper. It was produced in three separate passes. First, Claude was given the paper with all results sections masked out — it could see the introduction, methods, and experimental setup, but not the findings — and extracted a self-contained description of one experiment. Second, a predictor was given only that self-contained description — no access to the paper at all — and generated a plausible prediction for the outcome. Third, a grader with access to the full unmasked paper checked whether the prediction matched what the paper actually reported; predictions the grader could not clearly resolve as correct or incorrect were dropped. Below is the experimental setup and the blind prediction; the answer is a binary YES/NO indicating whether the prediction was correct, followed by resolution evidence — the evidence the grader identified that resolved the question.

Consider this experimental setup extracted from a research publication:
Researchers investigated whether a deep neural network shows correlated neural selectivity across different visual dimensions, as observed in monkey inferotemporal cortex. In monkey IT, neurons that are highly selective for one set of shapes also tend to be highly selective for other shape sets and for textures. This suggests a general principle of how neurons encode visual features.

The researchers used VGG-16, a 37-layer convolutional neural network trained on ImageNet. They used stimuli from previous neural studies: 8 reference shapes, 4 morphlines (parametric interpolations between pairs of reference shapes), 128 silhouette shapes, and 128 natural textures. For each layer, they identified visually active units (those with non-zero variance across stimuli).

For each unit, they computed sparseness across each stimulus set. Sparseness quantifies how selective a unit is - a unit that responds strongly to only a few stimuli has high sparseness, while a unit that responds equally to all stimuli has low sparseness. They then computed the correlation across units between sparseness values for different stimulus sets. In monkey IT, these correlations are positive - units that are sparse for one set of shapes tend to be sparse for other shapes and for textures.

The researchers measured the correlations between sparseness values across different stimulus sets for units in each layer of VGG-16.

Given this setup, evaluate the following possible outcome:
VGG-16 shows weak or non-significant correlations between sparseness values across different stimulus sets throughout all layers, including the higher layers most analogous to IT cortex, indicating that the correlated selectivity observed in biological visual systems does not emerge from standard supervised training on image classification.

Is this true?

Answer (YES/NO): NO